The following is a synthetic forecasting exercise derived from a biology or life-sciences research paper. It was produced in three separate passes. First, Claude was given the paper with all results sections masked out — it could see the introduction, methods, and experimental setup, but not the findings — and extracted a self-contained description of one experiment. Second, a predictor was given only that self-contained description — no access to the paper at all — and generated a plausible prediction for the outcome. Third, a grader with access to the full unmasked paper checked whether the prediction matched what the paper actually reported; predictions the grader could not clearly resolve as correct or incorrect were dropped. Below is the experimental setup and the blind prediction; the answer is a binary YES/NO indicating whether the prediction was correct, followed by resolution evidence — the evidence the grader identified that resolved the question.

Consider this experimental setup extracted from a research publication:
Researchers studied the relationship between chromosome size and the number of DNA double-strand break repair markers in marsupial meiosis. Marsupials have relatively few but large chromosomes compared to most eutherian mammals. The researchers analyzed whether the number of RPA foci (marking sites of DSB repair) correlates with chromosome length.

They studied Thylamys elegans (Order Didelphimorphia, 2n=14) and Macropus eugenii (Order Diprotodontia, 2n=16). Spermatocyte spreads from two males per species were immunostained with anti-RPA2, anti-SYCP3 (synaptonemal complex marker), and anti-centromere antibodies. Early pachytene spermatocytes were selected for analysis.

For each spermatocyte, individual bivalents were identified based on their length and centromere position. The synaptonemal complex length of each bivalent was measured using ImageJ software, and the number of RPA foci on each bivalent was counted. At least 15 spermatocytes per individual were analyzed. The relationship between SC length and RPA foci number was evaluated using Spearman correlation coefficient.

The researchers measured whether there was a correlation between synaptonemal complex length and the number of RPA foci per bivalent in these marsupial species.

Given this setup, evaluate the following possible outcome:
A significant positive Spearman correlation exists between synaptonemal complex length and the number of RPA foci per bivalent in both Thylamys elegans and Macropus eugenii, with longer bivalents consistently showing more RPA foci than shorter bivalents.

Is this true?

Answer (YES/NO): NO